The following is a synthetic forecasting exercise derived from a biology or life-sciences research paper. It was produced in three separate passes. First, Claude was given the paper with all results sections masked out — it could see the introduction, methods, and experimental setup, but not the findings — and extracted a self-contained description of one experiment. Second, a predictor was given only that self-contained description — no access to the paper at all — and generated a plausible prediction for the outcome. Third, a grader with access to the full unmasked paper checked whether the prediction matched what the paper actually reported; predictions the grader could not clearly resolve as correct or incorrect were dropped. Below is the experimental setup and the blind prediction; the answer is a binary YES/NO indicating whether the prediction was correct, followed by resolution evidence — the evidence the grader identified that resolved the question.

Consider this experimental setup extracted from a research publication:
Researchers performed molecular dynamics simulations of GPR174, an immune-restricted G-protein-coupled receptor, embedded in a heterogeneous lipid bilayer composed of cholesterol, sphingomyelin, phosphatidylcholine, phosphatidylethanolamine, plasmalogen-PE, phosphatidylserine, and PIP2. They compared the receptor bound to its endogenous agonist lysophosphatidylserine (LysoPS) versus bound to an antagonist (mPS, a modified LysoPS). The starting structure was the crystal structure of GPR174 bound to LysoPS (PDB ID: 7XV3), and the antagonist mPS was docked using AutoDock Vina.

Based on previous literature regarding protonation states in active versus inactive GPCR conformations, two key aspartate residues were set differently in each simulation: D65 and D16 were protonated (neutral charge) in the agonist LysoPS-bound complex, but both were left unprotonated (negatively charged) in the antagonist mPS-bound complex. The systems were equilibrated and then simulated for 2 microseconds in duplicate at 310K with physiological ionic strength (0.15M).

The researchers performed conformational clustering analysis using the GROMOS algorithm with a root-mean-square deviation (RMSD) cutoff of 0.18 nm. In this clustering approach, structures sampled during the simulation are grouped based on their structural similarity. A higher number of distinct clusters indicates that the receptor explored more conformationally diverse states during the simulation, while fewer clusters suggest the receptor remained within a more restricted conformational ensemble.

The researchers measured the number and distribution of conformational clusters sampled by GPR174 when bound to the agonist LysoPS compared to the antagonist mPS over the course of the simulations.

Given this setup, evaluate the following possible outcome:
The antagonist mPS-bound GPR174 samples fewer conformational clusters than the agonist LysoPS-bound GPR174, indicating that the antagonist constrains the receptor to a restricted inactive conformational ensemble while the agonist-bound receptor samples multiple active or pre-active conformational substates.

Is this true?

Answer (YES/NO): YES